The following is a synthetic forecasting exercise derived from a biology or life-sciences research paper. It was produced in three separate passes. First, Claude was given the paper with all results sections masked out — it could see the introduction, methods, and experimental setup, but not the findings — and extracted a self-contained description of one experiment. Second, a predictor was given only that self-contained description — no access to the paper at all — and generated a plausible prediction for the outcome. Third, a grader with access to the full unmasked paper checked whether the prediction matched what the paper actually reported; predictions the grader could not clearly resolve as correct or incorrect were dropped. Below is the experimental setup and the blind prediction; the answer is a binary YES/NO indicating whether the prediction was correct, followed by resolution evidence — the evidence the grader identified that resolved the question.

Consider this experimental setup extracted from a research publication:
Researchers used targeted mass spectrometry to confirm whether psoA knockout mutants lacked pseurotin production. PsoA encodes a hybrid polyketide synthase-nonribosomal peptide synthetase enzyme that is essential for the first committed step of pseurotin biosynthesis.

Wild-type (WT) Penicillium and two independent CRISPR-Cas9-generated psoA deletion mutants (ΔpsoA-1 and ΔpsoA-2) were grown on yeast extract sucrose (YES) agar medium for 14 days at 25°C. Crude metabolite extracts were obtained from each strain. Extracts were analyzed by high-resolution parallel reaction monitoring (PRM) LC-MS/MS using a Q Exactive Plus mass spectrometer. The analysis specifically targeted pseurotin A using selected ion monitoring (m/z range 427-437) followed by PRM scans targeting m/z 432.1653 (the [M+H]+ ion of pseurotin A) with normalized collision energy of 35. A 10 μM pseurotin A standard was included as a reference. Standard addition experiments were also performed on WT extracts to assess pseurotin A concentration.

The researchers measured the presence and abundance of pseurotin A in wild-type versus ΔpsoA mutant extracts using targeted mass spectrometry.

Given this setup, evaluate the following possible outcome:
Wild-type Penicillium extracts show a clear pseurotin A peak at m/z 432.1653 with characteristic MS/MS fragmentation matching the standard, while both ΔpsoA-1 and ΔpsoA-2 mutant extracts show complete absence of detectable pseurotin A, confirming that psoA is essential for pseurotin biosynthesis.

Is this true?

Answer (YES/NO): YES